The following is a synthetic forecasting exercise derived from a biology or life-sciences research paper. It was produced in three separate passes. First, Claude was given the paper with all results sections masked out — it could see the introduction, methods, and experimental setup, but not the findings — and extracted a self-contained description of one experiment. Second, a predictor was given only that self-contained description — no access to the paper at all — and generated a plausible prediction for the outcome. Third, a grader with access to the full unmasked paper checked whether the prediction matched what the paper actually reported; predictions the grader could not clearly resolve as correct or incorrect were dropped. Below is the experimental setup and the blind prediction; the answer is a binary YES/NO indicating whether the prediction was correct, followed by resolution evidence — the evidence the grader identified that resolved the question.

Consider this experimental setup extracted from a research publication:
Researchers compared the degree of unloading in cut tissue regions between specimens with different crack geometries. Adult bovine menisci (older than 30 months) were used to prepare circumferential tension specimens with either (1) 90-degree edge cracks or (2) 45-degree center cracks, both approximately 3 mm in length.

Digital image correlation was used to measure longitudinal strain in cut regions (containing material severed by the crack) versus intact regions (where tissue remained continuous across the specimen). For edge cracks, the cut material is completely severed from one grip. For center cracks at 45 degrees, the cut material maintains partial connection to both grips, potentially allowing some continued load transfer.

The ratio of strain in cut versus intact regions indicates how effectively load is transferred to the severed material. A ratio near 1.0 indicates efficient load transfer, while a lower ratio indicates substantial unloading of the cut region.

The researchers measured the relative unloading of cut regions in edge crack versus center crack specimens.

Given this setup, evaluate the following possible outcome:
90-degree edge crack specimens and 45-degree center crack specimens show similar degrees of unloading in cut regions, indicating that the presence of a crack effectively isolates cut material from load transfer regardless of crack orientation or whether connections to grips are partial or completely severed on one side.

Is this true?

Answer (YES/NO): NO